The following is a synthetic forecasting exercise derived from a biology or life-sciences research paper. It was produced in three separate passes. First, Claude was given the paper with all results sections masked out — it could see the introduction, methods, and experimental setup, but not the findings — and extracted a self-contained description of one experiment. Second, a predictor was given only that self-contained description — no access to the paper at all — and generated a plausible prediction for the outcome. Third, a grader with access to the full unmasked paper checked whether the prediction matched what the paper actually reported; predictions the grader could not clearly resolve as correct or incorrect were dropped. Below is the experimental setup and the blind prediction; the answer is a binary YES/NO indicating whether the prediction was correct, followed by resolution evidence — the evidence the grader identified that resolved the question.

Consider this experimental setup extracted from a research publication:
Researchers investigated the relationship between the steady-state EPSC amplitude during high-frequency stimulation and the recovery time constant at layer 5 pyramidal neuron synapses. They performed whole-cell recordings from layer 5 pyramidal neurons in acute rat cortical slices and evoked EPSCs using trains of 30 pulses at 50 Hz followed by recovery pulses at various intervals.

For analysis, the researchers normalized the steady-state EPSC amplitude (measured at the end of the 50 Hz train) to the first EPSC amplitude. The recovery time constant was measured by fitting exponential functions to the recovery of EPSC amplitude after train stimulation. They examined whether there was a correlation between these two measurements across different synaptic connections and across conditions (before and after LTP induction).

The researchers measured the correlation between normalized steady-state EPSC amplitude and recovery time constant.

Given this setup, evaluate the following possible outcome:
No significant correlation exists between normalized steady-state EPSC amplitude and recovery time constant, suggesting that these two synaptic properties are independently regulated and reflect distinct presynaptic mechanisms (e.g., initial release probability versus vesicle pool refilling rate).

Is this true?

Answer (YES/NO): NO